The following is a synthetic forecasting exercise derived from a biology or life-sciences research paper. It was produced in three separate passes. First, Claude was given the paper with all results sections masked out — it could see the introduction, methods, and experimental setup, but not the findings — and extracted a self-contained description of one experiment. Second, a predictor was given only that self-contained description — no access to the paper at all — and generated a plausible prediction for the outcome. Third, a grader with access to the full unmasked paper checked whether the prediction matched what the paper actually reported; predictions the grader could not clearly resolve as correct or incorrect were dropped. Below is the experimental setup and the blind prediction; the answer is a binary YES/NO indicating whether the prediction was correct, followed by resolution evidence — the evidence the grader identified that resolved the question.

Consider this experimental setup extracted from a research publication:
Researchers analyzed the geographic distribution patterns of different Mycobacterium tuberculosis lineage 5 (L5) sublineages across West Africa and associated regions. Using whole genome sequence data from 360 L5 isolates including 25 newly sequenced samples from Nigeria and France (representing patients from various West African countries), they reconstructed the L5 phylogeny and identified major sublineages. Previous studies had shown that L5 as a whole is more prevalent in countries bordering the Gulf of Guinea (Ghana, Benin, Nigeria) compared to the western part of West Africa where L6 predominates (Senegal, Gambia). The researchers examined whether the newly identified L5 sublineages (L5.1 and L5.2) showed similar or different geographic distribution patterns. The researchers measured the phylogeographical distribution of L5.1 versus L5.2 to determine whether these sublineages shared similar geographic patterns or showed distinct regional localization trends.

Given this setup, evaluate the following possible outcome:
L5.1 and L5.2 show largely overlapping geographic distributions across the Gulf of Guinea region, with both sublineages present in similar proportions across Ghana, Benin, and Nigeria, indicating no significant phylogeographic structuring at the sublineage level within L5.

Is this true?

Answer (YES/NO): NO